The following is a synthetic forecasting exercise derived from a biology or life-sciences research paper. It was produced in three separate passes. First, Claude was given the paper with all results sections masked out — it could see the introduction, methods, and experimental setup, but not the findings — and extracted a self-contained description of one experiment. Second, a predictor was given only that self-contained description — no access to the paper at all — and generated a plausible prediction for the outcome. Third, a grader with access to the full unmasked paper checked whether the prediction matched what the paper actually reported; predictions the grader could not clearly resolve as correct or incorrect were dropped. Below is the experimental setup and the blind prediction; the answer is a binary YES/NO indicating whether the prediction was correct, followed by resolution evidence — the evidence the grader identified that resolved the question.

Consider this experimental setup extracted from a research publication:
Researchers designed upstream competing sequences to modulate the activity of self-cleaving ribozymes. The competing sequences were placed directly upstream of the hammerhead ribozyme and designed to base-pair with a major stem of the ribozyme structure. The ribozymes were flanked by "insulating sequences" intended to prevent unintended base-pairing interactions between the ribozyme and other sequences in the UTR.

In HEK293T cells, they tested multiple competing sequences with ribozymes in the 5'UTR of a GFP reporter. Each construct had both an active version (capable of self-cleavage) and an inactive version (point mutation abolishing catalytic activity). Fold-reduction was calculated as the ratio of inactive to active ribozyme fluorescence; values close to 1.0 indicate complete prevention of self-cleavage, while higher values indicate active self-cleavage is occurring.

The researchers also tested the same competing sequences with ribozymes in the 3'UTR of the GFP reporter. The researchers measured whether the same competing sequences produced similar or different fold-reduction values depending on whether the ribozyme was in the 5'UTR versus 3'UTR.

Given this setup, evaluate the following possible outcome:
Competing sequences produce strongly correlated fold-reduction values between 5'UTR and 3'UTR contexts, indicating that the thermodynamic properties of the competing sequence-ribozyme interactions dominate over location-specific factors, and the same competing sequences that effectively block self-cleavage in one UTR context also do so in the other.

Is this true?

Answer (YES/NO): NO